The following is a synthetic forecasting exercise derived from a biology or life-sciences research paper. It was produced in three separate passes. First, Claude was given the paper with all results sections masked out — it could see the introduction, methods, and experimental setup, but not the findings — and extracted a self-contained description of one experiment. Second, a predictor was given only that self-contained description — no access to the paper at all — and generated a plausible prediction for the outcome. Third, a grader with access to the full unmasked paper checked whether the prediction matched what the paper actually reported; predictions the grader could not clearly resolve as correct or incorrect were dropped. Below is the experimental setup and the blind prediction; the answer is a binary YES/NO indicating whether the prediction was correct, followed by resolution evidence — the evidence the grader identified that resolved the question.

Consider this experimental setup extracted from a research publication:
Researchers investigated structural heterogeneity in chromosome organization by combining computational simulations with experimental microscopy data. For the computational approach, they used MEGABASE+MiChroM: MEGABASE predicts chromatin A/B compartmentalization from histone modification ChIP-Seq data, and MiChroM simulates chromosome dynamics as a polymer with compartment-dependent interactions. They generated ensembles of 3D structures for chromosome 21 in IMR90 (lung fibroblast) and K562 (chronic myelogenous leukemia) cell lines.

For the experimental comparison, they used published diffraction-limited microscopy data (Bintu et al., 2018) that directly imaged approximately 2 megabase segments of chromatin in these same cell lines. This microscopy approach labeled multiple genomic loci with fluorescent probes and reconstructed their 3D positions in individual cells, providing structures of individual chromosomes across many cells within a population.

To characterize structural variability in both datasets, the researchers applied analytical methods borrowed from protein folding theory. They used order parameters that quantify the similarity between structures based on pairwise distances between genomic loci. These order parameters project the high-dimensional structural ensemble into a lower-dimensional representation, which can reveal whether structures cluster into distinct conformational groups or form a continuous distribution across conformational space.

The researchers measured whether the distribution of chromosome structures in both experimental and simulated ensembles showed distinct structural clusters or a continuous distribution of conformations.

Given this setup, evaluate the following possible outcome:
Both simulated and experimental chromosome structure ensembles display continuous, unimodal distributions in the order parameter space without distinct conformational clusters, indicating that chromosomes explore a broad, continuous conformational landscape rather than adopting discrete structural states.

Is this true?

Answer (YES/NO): NO